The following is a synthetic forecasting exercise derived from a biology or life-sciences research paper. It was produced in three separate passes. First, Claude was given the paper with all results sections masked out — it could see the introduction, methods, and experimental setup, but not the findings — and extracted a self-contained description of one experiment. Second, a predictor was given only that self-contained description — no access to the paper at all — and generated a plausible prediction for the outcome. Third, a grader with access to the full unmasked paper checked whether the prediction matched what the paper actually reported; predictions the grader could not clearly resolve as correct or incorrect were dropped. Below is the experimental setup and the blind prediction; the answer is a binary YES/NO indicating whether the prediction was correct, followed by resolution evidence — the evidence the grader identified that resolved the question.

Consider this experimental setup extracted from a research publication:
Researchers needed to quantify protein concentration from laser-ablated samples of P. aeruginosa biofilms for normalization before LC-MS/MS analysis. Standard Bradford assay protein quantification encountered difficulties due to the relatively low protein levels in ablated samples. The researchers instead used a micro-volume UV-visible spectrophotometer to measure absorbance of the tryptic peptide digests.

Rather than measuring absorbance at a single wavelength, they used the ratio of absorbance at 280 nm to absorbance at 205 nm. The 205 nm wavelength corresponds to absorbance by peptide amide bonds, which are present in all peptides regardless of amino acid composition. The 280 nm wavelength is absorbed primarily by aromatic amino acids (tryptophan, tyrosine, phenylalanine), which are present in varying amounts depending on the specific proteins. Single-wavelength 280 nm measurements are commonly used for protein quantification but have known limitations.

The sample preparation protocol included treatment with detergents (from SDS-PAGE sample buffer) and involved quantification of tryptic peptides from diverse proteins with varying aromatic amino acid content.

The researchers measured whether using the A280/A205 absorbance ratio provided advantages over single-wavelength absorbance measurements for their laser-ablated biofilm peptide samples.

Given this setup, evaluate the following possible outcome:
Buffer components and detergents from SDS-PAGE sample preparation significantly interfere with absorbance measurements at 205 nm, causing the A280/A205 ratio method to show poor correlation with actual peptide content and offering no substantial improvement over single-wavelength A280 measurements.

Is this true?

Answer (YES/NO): NO